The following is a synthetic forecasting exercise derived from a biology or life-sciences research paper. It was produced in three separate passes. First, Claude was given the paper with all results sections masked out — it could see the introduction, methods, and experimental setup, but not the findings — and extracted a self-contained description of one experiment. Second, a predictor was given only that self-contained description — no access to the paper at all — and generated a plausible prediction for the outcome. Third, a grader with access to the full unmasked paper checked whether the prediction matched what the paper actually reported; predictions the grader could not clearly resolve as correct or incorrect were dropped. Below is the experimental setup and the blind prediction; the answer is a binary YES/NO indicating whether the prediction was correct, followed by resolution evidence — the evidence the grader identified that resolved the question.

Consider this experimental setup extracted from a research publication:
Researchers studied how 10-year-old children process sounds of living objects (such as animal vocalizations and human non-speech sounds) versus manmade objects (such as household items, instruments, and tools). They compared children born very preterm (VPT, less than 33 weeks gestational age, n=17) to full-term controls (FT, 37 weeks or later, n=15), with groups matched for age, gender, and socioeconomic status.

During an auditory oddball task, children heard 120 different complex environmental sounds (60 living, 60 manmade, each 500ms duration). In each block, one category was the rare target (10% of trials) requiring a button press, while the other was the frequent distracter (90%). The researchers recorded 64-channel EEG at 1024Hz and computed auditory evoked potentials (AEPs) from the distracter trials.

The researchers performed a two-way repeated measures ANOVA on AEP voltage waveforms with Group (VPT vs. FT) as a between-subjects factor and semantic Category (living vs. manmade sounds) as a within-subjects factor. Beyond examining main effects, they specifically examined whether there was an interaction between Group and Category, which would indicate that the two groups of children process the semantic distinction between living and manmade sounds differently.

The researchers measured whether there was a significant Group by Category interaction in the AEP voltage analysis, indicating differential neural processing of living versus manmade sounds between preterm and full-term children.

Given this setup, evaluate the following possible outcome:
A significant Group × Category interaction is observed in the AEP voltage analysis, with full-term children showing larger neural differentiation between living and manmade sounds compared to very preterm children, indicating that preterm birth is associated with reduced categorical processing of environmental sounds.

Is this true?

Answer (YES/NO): NO